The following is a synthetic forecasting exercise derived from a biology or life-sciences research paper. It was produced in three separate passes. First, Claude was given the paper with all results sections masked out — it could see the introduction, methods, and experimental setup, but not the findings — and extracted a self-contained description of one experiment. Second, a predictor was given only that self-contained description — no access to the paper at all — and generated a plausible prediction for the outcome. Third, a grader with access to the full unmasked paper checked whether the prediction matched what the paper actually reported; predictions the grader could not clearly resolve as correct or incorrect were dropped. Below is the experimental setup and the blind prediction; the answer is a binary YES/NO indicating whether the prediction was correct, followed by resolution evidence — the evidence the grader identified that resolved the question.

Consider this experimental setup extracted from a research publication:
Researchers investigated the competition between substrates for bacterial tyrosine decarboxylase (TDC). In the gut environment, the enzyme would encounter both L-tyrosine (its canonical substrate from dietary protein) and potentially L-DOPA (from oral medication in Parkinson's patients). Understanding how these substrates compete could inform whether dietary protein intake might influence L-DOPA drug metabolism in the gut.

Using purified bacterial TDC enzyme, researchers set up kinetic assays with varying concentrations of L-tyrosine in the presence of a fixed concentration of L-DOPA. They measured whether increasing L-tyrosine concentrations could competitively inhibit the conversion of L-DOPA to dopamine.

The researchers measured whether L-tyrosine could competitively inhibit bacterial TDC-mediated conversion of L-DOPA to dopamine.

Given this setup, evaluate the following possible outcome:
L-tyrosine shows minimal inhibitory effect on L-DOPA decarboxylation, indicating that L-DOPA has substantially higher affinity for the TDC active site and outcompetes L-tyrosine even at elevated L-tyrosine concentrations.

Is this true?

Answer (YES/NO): NO